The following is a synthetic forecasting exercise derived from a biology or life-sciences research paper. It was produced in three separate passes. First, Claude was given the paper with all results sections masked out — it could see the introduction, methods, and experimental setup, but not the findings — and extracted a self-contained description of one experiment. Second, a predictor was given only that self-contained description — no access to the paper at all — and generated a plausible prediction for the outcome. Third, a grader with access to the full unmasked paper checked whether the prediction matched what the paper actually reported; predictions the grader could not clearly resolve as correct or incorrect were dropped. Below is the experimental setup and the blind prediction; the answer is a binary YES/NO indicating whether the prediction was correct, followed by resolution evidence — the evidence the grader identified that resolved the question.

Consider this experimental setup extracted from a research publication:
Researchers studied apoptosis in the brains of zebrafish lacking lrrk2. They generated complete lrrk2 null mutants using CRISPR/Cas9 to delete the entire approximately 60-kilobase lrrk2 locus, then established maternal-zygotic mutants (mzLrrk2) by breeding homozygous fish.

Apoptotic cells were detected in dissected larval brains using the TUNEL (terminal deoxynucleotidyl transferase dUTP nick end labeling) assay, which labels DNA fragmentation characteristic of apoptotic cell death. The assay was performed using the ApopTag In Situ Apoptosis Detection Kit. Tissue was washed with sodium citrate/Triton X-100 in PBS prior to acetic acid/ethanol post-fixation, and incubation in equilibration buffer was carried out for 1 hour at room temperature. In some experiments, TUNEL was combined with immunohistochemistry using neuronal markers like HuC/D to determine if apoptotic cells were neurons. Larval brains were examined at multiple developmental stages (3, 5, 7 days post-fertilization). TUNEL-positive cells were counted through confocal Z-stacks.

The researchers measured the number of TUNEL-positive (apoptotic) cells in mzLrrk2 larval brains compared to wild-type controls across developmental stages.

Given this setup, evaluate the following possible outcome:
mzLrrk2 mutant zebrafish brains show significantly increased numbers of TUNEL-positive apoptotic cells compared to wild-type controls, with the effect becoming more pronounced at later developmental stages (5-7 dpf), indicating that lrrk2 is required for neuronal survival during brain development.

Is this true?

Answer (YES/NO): NO